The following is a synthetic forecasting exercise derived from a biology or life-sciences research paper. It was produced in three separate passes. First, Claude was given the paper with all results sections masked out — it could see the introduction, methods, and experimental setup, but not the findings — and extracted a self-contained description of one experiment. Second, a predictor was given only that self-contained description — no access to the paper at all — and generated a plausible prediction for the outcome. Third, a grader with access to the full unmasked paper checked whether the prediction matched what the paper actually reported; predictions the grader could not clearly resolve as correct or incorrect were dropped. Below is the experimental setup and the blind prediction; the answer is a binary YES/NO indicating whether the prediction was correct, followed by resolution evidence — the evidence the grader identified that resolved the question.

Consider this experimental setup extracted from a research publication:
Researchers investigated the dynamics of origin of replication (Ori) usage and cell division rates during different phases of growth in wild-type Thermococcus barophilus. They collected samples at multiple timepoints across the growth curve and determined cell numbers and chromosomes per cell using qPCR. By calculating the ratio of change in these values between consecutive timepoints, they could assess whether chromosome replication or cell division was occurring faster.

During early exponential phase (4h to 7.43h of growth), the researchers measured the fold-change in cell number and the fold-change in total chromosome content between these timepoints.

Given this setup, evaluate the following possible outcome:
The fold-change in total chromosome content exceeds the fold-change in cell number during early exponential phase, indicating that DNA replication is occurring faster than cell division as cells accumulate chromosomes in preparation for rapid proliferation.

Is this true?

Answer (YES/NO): NO